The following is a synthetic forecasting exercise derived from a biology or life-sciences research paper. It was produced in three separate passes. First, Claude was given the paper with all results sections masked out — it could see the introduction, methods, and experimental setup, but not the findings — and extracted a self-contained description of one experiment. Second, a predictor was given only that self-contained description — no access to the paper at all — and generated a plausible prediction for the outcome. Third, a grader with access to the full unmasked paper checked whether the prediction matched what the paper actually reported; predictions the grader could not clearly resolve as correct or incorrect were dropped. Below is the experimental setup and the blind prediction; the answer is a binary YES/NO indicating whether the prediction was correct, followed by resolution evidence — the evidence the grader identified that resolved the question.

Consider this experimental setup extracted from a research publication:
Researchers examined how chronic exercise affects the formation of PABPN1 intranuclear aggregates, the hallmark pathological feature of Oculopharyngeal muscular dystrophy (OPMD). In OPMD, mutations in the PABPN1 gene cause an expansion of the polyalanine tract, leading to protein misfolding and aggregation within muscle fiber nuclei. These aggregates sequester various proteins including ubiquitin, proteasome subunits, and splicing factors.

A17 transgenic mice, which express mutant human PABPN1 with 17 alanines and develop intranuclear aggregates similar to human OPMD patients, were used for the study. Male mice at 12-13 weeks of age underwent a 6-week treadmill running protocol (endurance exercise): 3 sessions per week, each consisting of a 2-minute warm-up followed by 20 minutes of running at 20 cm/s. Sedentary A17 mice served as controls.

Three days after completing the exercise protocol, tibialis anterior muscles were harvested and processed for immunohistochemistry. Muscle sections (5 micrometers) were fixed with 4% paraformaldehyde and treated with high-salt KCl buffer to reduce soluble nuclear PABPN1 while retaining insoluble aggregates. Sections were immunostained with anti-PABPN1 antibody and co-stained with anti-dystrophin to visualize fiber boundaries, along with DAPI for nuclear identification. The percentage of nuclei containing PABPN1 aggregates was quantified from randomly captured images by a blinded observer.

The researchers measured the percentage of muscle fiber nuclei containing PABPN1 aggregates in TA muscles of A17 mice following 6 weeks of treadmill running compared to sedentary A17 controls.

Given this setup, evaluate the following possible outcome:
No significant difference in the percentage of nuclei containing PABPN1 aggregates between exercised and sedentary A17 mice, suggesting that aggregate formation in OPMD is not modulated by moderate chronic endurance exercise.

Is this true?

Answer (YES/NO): NO